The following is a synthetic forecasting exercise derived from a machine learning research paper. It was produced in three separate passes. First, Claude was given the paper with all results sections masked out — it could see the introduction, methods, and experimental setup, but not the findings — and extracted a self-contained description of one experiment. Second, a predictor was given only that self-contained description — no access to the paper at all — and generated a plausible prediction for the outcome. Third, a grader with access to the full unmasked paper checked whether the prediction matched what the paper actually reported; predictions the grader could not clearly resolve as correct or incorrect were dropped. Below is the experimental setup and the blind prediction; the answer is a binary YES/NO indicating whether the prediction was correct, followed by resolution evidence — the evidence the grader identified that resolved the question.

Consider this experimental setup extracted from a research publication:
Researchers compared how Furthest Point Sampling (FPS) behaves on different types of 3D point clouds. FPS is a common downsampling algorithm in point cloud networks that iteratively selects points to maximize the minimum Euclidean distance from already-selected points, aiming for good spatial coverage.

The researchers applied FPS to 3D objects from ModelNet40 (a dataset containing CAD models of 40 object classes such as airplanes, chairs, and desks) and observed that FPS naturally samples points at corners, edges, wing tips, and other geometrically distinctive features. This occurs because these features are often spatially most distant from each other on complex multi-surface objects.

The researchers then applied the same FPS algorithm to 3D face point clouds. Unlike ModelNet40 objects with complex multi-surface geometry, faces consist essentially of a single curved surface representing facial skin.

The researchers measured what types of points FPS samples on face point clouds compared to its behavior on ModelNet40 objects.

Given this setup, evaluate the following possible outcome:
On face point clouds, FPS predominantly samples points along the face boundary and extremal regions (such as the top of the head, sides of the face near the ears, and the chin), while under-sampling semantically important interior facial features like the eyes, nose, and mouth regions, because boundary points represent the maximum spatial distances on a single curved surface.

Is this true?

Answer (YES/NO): YES